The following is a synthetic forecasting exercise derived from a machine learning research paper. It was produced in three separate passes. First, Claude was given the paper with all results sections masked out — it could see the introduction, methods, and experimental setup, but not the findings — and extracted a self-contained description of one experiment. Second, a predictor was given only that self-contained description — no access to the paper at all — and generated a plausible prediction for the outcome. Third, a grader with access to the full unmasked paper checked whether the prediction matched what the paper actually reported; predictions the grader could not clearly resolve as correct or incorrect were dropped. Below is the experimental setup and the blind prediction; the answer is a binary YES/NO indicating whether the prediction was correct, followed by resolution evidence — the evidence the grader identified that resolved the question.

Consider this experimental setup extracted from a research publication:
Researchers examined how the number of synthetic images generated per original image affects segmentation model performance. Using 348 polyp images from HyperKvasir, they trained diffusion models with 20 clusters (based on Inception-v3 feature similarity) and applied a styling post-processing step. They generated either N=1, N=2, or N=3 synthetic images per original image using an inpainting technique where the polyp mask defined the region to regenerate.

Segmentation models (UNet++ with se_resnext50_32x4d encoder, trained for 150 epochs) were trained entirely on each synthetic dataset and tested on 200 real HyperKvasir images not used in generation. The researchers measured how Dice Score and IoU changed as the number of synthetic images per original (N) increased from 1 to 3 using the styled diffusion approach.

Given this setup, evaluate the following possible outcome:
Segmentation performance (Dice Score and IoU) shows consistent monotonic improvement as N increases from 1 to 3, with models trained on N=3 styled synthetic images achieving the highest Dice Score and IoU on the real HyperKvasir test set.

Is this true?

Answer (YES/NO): YES